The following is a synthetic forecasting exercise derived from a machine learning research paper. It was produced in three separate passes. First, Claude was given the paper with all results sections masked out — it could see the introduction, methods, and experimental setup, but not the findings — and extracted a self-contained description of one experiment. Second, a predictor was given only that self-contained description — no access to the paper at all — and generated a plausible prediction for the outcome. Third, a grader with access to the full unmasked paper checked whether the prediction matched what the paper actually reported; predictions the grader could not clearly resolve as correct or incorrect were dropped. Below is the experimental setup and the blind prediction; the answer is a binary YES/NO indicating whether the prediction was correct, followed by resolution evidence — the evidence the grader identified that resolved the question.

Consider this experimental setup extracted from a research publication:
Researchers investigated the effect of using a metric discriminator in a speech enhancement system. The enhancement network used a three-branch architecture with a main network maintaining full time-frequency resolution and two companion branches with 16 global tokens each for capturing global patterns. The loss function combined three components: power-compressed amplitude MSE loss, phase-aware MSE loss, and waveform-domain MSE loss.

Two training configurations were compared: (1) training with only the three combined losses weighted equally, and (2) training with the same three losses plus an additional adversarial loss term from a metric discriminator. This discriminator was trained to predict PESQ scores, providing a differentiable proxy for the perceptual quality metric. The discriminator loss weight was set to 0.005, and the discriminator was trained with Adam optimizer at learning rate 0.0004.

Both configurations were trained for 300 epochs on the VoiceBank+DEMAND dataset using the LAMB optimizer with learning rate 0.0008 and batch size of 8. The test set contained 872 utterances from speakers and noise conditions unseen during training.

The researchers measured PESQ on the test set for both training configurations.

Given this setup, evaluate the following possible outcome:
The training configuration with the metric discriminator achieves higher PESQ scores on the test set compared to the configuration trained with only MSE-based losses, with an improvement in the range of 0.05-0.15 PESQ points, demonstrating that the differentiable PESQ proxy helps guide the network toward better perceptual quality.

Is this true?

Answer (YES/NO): YES